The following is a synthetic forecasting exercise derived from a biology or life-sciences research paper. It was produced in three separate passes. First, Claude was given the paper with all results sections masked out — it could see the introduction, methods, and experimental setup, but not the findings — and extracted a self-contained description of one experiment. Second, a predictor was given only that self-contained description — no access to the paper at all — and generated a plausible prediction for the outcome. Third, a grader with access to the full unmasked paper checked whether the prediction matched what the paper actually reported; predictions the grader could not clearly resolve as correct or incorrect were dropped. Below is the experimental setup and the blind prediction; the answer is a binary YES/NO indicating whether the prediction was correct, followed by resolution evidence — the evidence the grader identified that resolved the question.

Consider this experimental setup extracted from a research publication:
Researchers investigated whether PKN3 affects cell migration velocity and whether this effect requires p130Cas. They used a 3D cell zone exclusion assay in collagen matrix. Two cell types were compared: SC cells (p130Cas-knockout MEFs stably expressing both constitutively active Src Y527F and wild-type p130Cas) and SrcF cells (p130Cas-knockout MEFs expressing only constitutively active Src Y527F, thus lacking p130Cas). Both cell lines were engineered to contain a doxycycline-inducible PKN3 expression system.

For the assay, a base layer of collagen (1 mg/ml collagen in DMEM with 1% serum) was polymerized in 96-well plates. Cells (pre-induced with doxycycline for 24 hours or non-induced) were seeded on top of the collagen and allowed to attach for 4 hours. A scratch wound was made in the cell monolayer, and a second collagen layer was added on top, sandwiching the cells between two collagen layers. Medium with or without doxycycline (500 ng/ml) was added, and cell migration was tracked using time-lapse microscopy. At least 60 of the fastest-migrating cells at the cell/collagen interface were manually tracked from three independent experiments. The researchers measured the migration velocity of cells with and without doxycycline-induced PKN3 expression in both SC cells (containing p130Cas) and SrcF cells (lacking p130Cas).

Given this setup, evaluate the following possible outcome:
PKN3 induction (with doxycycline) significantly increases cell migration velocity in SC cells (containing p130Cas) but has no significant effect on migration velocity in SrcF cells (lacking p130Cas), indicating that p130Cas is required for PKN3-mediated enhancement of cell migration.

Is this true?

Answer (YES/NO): YES